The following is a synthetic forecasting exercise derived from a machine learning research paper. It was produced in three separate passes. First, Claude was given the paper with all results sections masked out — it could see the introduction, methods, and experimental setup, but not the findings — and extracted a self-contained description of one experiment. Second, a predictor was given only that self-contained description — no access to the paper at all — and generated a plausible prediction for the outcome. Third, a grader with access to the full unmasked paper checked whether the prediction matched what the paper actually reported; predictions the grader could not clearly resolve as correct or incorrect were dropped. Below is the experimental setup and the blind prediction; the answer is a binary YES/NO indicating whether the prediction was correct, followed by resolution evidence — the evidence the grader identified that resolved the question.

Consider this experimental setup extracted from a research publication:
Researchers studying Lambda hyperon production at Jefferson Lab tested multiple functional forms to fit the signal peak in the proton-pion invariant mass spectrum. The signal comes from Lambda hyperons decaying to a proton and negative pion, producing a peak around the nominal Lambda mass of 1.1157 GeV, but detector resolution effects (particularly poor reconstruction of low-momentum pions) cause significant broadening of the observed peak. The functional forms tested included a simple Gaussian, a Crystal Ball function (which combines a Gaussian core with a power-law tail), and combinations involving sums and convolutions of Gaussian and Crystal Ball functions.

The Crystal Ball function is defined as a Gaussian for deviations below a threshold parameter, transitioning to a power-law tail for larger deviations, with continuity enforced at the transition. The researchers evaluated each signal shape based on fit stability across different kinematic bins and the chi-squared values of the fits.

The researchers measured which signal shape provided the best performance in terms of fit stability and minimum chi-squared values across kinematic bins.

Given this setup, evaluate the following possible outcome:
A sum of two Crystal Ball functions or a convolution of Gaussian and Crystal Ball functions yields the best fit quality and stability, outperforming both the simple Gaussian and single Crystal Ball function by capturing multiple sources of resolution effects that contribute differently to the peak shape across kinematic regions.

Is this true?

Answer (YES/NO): NO